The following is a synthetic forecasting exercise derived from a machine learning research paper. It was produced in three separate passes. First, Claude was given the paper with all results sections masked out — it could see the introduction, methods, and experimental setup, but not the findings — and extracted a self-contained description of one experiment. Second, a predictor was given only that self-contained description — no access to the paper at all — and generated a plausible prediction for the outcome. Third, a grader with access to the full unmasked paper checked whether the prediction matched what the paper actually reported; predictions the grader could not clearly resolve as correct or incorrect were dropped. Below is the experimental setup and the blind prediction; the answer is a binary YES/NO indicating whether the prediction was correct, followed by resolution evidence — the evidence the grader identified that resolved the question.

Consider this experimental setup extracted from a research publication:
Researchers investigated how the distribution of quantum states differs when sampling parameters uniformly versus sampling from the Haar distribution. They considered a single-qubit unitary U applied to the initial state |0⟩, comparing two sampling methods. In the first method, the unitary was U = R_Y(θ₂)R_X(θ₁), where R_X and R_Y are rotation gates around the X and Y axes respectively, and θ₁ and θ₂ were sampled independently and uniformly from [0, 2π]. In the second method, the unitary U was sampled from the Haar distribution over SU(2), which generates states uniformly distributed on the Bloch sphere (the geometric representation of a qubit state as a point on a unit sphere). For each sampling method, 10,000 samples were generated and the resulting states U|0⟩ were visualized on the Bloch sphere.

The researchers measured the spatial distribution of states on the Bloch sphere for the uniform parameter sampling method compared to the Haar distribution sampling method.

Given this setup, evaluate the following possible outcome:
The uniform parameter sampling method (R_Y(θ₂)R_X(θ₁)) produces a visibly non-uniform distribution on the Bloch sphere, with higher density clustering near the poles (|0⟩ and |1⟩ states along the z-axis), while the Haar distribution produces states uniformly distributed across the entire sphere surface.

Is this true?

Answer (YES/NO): NO